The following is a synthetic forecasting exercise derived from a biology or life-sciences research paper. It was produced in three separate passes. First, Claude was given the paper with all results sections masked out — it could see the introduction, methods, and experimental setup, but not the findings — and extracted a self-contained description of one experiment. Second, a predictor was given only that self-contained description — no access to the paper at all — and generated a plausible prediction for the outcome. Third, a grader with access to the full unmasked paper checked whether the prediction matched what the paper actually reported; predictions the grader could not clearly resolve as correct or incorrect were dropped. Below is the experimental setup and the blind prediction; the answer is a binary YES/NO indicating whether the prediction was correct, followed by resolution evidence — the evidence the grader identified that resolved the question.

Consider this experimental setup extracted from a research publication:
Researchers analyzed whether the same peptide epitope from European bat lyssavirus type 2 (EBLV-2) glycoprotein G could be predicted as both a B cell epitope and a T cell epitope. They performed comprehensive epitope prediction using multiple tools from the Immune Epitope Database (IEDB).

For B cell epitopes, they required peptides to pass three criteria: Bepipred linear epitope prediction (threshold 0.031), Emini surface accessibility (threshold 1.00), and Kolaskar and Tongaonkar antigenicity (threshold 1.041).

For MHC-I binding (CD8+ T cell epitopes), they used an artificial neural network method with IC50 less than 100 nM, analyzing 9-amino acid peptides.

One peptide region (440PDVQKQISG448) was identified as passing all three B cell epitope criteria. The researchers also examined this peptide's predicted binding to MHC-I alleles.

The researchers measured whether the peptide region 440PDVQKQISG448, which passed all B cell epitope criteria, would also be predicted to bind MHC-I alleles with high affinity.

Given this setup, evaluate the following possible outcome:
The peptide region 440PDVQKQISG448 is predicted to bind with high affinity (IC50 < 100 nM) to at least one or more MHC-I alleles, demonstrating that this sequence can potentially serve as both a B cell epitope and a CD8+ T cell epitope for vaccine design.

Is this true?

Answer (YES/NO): YES